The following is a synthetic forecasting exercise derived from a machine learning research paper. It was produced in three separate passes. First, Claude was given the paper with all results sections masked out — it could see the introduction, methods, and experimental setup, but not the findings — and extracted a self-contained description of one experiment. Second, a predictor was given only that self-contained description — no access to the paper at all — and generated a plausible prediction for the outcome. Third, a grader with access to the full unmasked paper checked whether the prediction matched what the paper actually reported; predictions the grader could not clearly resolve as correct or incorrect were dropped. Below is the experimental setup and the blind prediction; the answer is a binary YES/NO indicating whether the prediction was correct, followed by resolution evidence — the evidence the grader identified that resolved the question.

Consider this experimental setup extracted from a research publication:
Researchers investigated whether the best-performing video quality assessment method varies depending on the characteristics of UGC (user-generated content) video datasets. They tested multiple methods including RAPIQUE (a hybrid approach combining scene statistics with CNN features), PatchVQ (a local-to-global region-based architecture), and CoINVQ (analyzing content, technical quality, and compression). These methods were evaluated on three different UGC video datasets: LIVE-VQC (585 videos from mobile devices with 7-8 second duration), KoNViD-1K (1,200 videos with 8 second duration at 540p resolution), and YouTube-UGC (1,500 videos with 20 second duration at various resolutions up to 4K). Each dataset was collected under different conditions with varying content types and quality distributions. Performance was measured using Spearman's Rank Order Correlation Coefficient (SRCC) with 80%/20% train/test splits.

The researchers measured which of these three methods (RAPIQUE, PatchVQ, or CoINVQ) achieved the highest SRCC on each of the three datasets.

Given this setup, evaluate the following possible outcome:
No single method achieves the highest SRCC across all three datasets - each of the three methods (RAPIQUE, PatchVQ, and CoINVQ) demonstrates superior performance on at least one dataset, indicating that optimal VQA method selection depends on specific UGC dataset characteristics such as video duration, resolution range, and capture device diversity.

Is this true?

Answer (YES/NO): YES